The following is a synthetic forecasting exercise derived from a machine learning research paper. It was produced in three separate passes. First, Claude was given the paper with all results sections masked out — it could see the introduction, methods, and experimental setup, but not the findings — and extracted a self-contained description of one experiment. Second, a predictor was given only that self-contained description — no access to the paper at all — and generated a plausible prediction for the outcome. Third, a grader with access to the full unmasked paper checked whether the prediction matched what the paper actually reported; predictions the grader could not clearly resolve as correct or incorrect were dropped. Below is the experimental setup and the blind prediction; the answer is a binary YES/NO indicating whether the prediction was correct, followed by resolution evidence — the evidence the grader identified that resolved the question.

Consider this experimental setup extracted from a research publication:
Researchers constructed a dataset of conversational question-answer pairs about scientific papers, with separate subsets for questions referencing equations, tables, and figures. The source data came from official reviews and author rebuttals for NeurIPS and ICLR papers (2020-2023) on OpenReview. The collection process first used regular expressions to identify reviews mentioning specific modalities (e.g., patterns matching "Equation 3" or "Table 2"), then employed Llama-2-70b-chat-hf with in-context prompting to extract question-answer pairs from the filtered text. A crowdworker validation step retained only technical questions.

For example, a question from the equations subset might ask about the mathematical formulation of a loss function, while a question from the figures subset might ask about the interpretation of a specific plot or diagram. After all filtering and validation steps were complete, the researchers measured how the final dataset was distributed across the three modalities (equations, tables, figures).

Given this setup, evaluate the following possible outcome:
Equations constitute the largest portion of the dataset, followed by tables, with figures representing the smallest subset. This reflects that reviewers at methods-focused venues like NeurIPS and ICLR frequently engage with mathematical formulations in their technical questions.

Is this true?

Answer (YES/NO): NO